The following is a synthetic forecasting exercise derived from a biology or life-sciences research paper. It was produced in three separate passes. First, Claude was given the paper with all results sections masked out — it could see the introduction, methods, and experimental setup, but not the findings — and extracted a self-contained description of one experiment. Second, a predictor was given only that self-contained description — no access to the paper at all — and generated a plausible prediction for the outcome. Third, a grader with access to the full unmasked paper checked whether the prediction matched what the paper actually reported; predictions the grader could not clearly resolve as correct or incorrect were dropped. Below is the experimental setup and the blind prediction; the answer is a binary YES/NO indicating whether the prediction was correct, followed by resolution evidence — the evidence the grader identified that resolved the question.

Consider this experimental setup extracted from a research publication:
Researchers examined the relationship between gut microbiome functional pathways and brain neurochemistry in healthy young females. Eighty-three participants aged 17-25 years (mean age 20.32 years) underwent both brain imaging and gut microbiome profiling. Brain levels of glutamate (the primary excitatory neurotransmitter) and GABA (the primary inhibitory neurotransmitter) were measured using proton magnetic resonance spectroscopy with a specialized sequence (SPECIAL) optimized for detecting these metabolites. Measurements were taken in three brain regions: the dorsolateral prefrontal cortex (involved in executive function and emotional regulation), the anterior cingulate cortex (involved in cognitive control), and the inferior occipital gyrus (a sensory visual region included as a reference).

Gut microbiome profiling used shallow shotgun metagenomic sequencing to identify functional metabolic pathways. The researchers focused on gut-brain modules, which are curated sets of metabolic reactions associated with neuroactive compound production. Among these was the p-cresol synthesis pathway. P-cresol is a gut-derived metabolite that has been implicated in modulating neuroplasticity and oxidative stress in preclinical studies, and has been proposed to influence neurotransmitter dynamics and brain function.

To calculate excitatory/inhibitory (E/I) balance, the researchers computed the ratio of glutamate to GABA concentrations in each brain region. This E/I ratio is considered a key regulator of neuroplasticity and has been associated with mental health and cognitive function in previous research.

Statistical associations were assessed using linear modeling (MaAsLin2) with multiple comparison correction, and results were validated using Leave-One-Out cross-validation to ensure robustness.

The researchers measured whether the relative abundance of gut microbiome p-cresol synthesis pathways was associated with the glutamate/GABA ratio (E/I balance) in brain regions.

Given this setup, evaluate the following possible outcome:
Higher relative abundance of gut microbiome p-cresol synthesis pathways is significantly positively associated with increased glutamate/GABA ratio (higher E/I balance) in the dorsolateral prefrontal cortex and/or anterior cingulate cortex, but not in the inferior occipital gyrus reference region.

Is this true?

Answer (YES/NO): NO